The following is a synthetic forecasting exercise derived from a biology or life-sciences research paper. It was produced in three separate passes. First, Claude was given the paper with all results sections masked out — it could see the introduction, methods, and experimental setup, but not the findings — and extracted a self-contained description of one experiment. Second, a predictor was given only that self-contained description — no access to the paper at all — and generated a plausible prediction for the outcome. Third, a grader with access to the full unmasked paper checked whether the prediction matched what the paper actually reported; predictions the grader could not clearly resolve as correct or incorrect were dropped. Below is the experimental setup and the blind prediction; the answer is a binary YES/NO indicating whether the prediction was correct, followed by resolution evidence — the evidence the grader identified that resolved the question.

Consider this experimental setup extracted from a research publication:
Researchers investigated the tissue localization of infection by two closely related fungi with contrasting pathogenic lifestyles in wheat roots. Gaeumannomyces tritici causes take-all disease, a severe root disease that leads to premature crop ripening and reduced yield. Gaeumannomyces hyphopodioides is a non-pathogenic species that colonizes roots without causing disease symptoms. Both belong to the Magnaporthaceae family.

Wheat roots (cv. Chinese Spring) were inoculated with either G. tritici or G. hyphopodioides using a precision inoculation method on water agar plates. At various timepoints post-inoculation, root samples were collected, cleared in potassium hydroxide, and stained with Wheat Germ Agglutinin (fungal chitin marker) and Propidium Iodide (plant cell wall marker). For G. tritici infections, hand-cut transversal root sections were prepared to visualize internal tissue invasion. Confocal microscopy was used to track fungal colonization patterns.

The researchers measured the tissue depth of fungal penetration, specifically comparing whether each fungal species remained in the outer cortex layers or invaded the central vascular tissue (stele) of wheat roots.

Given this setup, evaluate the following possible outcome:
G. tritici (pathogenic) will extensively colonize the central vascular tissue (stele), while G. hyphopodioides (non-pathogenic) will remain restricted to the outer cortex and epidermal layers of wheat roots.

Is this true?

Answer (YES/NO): YES